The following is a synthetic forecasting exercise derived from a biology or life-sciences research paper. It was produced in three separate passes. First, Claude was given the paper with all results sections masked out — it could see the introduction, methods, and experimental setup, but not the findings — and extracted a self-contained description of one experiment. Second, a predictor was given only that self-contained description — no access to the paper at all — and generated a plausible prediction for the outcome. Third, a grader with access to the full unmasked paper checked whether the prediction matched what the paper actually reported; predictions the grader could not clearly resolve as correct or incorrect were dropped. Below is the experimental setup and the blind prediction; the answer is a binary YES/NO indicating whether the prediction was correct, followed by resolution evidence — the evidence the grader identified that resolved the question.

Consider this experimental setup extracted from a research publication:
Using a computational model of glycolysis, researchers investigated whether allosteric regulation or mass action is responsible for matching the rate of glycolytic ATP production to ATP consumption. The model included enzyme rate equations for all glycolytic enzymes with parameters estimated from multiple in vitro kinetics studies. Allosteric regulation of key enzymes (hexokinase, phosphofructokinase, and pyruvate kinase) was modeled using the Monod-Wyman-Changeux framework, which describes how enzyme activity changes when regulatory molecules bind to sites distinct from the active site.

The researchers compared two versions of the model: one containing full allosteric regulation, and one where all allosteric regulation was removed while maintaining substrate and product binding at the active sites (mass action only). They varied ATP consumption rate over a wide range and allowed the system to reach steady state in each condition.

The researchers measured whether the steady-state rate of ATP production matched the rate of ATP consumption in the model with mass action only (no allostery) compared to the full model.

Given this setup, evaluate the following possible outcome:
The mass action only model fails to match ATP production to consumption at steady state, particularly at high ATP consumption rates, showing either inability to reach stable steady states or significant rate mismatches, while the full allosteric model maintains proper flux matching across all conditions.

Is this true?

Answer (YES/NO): NO